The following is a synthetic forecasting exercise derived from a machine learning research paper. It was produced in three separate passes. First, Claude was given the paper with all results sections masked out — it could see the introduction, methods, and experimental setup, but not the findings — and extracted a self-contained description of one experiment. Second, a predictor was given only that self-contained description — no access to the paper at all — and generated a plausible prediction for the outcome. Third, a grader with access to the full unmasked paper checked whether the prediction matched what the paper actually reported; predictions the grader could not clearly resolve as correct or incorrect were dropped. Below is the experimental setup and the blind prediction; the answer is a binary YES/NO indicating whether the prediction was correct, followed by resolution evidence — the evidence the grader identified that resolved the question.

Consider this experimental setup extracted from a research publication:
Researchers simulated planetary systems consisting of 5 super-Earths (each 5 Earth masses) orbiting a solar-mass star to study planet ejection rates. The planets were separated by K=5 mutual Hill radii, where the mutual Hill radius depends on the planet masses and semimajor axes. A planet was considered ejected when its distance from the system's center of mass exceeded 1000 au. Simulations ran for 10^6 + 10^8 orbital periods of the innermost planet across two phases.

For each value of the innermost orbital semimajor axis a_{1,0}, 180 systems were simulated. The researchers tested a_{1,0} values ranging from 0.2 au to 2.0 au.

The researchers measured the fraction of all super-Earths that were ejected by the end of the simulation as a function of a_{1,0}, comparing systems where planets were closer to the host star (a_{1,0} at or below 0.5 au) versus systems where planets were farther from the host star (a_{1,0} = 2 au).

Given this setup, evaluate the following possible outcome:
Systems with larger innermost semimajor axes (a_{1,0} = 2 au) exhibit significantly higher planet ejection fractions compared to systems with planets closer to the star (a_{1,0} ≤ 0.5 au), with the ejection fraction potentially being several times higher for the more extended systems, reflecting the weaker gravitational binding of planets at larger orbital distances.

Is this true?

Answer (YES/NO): YES